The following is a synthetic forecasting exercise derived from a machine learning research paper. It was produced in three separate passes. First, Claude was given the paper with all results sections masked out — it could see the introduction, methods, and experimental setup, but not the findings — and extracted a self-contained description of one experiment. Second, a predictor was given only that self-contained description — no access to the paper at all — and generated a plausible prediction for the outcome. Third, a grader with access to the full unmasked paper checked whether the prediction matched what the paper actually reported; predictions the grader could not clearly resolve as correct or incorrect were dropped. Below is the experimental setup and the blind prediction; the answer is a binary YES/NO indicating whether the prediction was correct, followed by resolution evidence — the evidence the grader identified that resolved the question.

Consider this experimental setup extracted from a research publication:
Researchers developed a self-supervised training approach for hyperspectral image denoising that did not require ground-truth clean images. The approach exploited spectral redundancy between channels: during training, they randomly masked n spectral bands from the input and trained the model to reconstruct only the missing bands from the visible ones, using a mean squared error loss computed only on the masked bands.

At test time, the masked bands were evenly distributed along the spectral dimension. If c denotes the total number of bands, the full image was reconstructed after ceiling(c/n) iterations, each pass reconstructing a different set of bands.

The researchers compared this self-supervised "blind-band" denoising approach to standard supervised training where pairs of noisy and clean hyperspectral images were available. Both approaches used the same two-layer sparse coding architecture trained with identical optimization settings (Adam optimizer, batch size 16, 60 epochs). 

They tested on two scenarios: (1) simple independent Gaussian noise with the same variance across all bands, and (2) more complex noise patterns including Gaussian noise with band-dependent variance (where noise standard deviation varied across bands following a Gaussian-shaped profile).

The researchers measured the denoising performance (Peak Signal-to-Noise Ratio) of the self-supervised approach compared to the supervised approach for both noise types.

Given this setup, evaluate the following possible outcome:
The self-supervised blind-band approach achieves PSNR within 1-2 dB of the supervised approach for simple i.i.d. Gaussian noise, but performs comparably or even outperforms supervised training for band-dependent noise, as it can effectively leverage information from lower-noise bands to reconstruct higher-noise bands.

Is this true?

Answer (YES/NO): NO